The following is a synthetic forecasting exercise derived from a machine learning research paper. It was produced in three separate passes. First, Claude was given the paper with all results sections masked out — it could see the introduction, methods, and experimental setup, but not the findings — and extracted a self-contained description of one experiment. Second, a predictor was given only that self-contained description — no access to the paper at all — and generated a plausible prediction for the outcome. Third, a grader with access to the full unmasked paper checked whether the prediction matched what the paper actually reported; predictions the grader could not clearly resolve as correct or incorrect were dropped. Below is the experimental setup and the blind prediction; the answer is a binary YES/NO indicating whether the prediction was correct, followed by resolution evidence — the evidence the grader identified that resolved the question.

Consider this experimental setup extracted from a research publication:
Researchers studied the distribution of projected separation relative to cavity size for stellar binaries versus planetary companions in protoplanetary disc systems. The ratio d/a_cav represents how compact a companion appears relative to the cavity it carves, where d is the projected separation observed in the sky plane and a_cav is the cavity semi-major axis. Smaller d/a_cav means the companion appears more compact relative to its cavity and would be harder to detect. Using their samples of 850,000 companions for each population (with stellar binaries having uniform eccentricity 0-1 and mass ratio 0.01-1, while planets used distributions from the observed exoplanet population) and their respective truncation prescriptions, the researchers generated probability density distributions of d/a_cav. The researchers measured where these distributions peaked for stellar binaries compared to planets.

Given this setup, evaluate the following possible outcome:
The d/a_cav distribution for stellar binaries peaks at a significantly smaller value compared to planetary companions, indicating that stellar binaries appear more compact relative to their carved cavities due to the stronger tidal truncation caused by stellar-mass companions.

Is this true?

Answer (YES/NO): YES